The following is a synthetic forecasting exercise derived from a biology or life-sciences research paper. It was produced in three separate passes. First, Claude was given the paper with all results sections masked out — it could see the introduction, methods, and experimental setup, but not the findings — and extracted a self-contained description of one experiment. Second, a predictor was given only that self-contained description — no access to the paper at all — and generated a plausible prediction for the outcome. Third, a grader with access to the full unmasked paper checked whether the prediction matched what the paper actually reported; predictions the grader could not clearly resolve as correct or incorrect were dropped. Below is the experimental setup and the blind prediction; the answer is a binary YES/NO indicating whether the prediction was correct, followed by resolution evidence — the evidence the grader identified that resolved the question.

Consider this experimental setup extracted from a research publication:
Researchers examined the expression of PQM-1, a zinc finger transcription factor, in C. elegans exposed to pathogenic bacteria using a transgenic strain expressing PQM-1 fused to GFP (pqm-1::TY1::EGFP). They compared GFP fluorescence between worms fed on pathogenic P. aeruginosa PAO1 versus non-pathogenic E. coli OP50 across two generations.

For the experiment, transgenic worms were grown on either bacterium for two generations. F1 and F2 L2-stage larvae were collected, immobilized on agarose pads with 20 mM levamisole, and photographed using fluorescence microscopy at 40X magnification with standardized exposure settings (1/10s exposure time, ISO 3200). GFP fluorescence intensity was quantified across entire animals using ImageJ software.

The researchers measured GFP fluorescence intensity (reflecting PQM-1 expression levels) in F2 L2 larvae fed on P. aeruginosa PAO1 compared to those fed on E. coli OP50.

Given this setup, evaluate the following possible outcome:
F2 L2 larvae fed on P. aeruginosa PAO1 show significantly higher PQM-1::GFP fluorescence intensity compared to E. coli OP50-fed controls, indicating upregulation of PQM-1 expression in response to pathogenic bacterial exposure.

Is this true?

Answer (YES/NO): YES